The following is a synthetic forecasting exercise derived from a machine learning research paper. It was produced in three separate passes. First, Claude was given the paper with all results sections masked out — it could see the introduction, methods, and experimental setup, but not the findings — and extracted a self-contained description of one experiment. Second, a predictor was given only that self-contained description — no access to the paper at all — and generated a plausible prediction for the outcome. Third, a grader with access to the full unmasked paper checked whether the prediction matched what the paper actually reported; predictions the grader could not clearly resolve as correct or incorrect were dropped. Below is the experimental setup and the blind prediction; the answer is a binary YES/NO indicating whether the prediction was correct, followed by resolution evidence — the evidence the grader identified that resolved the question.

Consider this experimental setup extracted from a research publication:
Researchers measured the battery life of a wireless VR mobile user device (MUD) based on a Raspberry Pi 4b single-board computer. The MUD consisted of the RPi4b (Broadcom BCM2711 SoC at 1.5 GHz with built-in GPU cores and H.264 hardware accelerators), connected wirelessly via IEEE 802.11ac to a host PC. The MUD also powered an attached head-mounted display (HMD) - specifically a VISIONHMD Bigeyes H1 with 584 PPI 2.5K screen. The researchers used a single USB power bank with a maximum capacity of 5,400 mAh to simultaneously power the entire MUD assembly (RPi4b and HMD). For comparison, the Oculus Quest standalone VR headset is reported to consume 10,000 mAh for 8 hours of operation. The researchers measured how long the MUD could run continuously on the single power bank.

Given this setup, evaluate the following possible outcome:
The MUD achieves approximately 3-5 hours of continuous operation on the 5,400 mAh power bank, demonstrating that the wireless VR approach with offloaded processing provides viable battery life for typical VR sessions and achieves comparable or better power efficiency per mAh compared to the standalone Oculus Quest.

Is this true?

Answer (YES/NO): NO